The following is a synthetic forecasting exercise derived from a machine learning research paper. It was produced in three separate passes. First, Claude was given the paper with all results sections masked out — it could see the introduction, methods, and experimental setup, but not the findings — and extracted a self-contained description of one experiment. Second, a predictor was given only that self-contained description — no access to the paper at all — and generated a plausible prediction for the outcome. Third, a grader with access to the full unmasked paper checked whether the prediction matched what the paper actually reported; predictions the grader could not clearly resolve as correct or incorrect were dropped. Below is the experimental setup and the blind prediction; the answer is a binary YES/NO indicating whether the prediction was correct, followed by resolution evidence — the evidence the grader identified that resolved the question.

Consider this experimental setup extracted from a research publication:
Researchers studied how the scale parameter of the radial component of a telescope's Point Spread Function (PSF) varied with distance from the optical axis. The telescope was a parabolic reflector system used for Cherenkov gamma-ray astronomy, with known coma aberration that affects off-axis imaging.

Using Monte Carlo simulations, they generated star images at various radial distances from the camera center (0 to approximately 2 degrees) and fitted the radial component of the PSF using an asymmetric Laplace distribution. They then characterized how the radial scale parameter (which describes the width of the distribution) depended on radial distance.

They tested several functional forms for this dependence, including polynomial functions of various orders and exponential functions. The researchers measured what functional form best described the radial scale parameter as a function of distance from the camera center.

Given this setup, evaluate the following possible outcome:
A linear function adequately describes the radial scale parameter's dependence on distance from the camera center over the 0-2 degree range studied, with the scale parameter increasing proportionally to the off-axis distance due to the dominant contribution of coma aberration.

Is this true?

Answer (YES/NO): NO